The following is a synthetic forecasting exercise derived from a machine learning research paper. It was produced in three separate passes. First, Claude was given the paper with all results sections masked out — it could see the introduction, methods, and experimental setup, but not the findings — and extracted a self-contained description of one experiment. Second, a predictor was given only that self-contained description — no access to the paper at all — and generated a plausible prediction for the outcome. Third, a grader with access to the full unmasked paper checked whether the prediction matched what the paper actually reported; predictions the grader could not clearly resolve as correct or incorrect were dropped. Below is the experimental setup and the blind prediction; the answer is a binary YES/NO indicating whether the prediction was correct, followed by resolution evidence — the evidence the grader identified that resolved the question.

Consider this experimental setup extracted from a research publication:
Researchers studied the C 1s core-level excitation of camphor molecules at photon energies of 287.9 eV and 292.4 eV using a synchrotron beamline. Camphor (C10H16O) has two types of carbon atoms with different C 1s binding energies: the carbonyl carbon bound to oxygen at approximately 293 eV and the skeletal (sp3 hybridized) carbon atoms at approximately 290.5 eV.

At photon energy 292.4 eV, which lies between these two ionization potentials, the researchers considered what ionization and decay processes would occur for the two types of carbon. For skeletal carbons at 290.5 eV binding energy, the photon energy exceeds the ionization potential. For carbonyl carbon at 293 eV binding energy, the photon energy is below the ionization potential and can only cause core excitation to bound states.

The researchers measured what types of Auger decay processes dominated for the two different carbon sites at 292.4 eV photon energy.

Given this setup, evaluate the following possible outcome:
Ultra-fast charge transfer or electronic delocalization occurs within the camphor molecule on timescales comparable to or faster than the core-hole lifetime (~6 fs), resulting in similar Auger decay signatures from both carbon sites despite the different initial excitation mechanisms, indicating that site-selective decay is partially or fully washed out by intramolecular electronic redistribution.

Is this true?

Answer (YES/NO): NO